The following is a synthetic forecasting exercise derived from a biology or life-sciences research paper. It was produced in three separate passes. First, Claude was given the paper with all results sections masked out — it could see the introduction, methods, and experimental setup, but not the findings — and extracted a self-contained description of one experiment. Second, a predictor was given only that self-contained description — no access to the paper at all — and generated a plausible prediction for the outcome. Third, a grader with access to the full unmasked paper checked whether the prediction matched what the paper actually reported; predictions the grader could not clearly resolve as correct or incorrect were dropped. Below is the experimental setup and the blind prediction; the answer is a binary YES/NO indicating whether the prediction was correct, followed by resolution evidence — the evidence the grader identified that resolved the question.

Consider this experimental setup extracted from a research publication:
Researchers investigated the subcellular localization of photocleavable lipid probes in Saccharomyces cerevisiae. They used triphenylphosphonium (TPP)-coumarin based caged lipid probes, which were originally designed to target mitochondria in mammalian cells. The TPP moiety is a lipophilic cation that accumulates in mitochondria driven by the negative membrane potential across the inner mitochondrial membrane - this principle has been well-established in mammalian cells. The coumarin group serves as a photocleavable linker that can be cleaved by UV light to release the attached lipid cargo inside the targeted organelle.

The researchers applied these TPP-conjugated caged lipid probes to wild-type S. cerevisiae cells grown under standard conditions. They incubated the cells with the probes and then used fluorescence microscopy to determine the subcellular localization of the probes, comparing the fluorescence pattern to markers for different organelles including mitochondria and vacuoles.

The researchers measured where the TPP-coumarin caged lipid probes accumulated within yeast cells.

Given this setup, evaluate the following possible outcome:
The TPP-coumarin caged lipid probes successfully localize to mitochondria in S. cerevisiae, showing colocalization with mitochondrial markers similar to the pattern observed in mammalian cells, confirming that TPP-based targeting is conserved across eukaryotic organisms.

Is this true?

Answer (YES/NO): NO